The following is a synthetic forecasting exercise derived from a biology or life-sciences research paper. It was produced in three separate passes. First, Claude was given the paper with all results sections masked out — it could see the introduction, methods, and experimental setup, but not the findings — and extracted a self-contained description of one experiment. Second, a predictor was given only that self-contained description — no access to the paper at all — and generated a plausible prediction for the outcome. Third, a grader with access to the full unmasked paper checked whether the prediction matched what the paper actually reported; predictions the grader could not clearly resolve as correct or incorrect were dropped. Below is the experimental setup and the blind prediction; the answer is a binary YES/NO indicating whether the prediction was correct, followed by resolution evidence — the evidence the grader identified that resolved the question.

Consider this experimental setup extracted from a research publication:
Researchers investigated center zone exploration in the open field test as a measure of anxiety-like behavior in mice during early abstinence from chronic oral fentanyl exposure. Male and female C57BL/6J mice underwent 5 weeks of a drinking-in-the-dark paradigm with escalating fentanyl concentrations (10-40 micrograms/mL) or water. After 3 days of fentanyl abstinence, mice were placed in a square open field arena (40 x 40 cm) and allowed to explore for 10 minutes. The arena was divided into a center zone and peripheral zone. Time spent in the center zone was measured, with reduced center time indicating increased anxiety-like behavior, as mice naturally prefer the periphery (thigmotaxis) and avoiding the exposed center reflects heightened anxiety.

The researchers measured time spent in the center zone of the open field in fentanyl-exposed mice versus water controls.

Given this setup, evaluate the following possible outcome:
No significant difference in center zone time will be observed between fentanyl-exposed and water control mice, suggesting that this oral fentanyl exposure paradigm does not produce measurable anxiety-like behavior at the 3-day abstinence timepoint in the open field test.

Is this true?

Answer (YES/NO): NO